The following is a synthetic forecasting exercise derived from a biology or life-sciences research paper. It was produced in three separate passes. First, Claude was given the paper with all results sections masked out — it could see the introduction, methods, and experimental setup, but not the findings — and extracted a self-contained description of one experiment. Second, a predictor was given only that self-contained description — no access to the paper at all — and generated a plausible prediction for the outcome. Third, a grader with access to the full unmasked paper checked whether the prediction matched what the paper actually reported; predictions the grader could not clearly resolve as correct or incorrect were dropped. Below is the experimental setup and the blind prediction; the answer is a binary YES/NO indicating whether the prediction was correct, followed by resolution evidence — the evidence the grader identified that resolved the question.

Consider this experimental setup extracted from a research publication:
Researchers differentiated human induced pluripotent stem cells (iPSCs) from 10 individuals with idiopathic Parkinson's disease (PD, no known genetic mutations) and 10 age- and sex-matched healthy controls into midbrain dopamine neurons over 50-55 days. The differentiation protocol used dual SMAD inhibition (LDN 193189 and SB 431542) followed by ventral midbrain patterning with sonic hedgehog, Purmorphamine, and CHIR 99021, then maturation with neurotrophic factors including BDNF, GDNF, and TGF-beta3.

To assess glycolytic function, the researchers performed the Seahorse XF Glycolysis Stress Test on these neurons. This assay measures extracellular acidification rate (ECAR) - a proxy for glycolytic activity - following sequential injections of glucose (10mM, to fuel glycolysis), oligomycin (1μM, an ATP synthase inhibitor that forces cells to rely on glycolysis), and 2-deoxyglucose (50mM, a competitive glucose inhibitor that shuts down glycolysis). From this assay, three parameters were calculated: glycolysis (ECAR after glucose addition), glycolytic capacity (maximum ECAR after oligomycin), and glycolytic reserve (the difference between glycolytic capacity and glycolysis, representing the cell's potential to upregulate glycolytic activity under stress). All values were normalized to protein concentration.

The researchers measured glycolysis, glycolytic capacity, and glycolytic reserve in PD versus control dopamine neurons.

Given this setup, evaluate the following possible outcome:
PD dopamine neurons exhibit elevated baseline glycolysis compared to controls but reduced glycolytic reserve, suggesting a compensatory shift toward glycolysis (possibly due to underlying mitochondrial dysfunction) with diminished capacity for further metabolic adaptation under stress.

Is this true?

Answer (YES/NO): NO